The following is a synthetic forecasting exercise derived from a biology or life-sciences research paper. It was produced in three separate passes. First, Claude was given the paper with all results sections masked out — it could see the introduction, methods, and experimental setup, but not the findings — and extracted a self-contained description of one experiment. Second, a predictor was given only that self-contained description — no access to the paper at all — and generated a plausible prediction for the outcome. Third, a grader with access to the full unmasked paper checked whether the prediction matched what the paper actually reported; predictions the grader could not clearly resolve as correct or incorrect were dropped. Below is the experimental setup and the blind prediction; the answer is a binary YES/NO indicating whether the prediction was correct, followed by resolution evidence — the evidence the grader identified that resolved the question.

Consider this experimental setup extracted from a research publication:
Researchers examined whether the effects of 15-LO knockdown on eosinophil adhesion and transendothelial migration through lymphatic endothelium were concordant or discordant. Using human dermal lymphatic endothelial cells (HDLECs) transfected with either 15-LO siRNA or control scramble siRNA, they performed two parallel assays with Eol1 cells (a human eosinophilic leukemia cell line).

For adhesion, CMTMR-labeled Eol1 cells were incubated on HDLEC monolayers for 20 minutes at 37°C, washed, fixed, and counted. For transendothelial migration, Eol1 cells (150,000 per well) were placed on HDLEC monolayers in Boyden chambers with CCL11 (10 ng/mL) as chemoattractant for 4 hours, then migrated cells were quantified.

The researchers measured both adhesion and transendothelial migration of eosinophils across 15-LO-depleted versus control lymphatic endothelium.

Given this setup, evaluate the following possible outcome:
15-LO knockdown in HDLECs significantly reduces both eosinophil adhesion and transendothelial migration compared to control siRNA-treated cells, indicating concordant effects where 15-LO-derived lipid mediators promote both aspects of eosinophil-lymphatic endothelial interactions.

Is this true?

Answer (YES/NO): NO